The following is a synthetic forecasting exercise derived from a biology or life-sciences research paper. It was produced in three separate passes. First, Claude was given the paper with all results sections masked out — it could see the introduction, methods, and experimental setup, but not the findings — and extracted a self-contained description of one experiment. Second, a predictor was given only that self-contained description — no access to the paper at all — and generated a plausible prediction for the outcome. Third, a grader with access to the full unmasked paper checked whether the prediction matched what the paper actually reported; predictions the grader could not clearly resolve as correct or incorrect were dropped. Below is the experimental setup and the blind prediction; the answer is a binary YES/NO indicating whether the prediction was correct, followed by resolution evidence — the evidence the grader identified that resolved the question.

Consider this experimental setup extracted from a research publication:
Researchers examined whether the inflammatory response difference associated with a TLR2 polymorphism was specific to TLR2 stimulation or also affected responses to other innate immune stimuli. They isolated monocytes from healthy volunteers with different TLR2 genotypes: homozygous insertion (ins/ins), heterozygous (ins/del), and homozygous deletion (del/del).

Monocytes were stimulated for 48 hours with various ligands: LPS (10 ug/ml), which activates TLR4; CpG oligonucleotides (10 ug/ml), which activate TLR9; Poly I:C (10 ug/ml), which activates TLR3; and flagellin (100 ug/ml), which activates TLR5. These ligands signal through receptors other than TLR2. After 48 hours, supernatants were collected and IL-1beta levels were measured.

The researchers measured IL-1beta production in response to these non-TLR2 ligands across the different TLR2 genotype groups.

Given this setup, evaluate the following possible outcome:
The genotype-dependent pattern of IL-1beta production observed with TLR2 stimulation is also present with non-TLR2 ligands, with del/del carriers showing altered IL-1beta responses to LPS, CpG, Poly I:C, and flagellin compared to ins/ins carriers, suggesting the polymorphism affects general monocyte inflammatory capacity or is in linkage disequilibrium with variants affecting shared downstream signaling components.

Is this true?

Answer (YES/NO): NO